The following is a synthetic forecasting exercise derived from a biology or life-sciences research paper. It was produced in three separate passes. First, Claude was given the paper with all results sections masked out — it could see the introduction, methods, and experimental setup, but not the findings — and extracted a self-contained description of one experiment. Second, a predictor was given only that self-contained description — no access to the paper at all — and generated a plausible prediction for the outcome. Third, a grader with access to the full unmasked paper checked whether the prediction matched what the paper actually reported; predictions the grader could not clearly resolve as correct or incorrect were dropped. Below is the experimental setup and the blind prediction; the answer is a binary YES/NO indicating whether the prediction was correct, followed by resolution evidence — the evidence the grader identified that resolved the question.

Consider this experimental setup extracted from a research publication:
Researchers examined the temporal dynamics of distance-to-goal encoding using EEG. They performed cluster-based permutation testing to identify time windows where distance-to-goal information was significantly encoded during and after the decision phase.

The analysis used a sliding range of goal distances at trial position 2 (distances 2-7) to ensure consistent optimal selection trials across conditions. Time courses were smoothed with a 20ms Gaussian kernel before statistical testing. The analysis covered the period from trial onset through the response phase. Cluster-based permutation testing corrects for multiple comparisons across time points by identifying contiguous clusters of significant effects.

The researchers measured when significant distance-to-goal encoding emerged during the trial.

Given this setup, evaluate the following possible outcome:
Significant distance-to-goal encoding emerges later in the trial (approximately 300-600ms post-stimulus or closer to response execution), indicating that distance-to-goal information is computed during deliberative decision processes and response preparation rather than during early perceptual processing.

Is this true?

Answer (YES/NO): YES